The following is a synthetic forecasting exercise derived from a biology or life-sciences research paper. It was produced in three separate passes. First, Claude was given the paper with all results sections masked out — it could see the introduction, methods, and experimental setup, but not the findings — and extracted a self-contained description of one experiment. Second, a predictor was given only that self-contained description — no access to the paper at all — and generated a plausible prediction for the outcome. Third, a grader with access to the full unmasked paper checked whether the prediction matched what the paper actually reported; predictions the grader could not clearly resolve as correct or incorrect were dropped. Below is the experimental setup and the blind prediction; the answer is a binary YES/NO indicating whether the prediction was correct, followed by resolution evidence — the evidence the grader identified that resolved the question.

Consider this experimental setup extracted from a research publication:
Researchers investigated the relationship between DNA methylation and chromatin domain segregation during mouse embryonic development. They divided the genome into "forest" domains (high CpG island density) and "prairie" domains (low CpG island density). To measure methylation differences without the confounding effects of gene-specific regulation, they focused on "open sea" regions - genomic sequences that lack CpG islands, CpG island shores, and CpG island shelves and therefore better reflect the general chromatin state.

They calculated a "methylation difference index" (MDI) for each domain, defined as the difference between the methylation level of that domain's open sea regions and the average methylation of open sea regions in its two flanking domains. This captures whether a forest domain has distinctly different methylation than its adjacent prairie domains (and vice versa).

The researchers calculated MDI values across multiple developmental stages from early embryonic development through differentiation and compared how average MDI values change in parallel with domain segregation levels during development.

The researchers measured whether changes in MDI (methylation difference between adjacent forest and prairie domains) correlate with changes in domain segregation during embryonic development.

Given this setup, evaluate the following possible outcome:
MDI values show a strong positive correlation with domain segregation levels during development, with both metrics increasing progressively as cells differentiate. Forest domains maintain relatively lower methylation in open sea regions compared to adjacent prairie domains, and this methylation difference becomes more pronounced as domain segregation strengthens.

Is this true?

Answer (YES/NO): NO